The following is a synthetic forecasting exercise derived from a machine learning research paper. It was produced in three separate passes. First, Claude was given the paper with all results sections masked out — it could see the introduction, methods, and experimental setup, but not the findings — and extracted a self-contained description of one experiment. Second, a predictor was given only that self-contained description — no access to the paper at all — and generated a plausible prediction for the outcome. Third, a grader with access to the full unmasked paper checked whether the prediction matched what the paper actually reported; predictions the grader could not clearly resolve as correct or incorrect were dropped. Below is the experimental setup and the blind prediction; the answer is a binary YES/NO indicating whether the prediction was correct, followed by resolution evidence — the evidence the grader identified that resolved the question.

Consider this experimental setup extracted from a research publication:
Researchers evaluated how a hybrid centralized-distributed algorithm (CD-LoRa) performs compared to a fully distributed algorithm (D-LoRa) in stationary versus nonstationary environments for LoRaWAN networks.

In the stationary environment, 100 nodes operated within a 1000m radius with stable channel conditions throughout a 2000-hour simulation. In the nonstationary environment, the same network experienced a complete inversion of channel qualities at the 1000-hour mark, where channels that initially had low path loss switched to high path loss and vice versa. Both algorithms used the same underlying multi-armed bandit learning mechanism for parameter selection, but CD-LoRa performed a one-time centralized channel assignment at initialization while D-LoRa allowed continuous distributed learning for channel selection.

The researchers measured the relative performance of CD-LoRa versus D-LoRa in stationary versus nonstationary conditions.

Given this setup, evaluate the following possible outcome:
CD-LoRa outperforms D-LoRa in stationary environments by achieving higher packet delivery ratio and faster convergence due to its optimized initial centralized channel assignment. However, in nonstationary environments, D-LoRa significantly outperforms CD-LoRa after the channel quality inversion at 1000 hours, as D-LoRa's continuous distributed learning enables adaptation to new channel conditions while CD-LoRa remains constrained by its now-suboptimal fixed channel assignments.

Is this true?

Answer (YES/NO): NO